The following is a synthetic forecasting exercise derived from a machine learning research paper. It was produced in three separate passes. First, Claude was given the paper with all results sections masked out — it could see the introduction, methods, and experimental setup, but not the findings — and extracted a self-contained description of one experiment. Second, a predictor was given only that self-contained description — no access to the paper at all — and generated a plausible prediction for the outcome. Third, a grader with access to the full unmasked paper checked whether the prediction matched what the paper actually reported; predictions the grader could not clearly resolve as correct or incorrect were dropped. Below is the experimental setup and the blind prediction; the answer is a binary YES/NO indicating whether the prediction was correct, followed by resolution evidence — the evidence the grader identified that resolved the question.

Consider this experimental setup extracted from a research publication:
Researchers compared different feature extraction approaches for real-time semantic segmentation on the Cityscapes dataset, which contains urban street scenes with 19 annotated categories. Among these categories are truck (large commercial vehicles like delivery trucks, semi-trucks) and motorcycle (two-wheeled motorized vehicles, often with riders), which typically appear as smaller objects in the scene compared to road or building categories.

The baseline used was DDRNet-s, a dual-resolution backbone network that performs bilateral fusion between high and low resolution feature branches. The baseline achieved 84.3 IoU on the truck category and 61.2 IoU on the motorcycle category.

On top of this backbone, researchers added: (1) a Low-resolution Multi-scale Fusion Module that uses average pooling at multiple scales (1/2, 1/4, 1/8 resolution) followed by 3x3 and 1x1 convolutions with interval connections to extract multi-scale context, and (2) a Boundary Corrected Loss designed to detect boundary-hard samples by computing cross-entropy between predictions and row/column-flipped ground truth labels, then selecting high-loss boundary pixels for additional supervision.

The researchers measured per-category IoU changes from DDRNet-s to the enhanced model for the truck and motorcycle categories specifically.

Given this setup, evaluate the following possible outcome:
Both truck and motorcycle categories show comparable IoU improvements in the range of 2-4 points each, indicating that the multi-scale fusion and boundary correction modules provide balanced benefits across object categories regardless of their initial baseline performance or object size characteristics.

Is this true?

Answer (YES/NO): NO